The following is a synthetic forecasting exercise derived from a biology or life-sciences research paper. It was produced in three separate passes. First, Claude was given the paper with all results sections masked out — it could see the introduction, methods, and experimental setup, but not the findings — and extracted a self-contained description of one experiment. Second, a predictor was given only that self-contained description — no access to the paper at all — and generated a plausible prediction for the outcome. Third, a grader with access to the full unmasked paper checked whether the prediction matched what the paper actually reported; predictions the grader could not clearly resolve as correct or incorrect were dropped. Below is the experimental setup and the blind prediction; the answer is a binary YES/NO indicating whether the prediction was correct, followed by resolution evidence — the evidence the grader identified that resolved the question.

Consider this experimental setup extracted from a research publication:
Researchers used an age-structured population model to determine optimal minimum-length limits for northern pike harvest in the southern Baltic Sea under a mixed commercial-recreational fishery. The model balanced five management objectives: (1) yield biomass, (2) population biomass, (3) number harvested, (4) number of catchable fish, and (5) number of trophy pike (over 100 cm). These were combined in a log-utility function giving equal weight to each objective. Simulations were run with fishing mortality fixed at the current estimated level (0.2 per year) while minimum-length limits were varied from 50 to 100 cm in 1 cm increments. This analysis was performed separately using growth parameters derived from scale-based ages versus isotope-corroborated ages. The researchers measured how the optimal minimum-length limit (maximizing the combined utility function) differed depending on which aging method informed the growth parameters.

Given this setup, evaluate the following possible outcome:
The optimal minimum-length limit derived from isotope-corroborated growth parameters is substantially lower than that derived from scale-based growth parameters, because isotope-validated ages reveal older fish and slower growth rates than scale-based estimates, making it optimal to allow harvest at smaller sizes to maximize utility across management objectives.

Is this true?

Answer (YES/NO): NO